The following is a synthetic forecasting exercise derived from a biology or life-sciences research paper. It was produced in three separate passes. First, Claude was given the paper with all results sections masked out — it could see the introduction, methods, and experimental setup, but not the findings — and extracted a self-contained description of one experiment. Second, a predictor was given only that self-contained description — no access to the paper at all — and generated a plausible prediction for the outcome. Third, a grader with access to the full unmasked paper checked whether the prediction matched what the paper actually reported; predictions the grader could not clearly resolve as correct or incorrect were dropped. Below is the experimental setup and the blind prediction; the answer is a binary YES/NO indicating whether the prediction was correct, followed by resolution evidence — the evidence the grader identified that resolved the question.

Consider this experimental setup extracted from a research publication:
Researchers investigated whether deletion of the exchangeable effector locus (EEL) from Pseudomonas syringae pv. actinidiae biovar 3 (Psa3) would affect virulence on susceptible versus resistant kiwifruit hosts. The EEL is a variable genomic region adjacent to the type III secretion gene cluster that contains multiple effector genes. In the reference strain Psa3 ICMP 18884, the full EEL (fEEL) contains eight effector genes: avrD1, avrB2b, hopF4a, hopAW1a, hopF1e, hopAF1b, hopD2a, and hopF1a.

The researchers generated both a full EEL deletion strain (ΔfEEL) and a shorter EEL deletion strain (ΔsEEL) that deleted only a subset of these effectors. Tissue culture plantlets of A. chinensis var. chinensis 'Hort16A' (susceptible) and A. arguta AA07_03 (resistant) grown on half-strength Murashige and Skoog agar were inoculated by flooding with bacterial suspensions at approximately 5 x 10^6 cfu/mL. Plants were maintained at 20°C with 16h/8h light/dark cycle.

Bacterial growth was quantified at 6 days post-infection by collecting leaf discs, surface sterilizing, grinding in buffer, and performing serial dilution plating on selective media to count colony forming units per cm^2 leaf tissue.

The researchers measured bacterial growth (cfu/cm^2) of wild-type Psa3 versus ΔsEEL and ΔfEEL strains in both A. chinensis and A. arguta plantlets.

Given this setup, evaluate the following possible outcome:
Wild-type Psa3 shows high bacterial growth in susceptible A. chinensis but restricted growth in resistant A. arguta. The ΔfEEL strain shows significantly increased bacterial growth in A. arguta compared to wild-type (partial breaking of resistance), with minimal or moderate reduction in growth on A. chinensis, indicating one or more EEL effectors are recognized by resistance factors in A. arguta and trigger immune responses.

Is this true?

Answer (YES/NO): NO